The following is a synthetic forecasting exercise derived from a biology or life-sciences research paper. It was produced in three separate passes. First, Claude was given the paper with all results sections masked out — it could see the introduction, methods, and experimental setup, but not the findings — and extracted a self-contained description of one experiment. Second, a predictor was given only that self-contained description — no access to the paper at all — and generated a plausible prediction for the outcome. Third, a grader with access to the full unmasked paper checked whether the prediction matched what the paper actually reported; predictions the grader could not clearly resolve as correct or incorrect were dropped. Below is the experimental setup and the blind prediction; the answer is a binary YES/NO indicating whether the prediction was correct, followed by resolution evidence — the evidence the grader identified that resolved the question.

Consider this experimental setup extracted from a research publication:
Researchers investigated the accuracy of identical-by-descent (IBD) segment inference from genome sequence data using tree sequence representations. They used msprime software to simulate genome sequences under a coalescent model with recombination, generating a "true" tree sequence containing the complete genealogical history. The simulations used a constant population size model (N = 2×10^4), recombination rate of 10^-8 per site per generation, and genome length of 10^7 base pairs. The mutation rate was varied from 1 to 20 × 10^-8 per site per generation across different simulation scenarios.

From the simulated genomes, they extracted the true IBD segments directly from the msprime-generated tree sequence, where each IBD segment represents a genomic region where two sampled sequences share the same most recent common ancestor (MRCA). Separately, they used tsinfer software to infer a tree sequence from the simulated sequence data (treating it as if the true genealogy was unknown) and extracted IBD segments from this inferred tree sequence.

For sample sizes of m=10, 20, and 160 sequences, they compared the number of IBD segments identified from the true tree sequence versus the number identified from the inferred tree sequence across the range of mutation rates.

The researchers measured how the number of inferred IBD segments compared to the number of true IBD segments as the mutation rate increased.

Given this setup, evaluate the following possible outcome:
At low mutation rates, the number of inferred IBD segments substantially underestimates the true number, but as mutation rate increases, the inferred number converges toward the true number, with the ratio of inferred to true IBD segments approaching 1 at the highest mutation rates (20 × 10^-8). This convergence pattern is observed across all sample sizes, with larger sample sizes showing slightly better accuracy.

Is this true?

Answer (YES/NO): NO